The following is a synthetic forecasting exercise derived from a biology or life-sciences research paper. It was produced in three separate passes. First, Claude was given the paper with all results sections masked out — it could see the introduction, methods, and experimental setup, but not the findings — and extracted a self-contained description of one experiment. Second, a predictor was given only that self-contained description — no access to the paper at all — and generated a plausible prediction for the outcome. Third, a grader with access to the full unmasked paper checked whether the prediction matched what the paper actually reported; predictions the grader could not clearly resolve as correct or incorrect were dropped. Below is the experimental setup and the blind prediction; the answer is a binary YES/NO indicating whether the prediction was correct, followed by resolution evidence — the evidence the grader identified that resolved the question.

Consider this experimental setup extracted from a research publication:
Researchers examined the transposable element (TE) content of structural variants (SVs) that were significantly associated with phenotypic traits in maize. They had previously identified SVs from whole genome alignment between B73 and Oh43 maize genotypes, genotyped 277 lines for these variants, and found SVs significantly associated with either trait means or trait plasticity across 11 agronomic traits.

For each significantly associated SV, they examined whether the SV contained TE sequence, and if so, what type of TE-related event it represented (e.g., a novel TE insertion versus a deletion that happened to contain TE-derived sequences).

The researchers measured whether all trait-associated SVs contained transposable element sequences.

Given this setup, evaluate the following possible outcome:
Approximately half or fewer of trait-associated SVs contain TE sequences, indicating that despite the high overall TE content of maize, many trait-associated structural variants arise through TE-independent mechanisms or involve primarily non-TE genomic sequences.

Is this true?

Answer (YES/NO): NO